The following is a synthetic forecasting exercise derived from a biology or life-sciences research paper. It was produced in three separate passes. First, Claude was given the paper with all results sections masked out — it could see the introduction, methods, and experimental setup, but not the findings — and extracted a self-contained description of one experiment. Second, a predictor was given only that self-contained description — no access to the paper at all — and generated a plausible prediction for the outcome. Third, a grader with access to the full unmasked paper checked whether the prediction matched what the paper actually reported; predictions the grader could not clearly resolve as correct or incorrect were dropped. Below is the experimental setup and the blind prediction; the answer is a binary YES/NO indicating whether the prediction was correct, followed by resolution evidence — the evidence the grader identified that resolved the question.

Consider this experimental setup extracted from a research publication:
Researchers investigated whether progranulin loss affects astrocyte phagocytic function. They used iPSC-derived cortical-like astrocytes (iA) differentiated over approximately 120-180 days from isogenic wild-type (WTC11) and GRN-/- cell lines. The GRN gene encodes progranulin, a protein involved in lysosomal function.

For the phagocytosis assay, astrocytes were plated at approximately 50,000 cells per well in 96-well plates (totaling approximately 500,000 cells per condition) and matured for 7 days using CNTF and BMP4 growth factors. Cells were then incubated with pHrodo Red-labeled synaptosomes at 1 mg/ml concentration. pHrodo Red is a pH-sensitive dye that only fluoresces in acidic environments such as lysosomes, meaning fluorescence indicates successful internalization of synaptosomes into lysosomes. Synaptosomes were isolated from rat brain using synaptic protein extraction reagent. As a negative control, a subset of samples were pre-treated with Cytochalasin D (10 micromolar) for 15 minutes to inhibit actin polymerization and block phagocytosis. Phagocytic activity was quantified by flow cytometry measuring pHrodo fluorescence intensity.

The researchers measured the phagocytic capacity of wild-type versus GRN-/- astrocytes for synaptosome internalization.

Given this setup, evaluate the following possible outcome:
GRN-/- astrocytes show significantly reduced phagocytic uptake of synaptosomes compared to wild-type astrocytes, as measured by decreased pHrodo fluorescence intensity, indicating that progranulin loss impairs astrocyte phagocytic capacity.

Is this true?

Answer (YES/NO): YES